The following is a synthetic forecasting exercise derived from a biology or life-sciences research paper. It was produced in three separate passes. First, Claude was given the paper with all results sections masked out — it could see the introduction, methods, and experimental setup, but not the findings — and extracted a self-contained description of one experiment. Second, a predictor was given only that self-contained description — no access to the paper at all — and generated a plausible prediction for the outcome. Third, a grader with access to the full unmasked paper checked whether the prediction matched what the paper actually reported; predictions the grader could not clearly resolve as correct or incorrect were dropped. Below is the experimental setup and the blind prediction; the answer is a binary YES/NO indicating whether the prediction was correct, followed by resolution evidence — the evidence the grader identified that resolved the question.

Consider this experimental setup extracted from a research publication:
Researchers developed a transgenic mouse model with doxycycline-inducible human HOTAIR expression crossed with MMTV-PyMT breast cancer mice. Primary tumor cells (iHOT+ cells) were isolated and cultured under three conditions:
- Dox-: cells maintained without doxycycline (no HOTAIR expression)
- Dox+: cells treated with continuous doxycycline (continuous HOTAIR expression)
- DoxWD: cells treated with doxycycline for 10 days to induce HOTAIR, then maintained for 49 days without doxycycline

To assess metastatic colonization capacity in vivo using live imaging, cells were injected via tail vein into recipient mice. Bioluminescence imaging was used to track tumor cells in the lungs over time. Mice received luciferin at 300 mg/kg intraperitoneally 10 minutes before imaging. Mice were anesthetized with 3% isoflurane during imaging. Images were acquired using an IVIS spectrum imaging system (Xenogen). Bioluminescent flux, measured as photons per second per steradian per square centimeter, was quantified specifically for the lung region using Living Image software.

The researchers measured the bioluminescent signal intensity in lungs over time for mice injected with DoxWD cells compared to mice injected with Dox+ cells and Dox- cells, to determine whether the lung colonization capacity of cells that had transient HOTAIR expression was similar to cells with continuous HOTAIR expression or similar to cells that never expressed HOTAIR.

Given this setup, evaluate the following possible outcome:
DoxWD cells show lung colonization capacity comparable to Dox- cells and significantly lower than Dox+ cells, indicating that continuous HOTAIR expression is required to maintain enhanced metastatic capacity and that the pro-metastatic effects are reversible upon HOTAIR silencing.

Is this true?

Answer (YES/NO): YES